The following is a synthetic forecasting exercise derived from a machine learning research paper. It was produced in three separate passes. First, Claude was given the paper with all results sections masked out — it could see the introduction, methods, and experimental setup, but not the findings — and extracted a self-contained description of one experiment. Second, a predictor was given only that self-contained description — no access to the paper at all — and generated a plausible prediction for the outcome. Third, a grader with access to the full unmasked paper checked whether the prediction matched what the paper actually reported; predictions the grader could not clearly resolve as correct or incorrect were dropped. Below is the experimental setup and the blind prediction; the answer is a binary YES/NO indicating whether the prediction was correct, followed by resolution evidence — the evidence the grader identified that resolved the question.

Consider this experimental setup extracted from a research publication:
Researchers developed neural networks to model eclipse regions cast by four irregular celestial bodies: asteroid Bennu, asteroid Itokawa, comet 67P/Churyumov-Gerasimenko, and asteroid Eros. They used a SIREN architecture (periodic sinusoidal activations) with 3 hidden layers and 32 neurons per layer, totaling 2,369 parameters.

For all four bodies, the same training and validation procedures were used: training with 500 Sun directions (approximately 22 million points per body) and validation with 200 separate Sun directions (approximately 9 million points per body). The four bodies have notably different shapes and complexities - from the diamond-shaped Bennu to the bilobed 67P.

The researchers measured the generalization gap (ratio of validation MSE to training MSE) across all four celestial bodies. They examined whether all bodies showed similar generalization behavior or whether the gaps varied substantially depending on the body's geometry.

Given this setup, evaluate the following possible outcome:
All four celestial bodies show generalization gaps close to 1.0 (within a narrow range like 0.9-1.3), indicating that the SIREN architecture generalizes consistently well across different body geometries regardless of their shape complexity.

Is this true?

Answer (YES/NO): YES